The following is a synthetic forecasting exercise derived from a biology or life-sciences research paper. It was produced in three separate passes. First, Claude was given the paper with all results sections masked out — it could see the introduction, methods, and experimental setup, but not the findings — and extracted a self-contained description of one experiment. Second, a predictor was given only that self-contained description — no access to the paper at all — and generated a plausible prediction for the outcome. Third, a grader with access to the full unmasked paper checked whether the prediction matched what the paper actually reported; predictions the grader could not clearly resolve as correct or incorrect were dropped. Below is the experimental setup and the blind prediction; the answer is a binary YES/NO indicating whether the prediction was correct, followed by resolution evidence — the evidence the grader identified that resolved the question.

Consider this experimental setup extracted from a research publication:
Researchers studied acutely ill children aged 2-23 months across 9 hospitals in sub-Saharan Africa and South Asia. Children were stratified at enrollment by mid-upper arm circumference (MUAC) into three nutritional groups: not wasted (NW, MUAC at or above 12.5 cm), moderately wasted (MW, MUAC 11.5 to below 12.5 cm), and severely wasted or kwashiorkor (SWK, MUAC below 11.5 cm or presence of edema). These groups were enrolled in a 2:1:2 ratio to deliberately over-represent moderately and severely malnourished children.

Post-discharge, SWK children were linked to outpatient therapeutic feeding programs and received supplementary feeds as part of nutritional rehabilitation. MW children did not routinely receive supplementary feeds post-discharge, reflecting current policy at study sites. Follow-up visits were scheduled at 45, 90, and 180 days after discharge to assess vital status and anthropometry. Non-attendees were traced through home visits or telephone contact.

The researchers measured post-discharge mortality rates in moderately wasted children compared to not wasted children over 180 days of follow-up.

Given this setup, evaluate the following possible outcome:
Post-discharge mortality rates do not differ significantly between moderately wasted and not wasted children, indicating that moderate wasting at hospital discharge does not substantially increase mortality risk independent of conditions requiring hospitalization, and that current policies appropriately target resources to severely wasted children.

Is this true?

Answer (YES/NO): NO